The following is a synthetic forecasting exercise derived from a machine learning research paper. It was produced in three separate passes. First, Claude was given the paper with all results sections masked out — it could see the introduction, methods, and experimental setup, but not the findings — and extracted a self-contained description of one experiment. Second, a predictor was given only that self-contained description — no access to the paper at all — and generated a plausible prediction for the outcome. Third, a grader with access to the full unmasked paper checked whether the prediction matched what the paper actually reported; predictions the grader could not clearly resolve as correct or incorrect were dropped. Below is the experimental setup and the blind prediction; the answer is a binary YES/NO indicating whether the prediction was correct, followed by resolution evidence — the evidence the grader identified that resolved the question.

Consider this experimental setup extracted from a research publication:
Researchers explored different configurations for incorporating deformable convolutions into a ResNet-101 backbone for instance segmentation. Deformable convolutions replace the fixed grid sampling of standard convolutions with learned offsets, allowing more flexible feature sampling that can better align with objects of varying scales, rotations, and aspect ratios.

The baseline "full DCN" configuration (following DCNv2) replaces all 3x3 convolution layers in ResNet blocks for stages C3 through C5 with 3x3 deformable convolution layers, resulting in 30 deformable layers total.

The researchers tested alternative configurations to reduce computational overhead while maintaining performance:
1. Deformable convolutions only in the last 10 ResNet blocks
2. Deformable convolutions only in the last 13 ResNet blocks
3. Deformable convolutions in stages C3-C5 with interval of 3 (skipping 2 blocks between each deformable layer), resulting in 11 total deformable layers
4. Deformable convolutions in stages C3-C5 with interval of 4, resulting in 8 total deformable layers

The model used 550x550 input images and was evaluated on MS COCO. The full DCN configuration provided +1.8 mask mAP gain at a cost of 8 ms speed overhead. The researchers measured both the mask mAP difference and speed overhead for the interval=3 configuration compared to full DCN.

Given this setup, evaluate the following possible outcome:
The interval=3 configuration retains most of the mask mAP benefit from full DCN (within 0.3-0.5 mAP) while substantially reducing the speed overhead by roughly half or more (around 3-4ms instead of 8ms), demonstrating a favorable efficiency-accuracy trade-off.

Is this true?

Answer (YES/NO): NO